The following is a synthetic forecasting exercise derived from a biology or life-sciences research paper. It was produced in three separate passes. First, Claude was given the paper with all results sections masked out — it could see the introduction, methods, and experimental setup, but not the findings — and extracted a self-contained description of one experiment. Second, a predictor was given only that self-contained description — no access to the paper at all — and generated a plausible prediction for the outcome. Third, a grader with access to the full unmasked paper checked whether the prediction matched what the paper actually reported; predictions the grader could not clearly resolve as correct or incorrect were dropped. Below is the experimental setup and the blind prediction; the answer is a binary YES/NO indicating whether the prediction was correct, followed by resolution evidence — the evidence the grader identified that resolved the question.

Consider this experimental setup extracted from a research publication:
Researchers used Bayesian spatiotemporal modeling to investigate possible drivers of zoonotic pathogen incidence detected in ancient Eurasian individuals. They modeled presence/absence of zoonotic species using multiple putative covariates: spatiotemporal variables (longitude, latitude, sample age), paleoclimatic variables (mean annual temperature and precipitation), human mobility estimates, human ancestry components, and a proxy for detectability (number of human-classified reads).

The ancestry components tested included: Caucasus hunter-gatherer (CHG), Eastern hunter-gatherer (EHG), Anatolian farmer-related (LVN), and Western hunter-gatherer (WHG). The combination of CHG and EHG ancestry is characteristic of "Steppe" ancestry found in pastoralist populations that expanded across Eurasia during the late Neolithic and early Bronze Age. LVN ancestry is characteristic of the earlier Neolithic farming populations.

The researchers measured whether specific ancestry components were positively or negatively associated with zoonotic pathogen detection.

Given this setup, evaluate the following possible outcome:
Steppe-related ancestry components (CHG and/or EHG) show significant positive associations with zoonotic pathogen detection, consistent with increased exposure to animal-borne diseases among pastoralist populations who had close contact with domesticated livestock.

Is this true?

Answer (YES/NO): YES